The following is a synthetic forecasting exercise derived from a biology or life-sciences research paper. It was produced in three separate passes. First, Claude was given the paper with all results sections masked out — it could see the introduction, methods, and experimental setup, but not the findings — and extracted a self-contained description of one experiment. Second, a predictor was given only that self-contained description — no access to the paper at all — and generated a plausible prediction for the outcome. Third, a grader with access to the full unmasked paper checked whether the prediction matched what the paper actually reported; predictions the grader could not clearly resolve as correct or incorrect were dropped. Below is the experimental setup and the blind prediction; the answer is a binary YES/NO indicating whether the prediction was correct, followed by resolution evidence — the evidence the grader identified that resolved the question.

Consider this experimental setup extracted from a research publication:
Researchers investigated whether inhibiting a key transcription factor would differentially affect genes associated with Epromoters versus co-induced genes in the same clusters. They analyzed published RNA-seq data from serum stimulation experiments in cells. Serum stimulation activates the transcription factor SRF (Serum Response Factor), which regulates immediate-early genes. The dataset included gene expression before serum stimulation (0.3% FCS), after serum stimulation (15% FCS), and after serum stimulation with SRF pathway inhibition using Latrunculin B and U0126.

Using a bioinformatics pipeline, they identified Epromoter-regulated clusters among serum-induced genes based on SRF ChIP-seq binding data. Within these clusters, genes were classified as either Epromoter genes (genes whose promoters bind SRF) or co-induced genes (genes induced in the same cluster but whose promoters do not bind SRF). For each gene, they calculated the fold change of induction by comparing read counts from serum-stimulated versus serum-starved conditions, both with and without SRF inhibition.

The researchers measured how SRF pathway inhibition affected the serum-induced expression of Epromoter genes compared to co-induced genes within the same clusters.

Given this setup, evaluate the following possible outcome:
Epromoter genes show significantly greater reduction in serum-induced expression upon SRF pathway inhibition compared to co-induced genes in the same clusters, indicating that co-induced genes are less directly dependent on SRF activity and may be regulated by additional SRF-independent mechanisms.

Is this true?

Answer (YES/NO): NO